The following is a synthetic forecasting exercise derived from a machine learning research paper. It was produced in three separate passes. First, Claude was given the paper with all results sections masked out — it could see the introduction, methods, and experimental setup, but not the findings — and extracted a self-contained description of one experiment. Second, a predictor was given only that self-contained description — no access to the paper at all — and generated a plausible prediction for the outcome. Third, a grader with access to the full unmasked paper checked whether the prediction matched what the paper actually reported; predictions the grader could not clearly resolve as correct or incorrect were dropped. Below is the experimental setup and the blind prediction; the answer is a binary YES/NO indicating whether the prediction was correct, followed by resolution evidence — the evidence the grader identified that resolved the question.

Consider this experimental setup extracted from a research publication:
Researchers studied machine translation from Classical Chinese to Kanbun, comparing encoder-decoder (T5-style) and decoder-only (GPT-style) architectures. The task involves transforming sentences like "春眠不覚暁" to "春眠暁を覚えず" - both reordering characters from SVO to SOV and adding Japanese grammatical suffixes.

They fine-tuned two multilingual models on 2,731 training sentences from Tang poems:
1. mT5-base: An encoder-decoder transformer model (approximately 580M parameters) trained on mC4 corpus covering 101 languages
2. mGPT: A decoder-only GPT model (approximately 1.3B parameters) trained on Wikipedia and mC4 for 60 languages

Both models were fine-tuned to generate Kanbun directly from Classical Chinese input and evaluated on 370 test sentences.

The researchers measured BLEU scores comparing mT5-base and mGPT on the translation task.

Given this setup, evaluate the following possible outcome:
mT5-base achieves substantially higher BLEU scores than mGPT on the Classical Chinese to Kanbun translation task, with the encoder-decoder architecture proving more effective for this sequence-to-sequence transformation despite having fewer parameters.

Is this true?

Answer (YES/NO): YES